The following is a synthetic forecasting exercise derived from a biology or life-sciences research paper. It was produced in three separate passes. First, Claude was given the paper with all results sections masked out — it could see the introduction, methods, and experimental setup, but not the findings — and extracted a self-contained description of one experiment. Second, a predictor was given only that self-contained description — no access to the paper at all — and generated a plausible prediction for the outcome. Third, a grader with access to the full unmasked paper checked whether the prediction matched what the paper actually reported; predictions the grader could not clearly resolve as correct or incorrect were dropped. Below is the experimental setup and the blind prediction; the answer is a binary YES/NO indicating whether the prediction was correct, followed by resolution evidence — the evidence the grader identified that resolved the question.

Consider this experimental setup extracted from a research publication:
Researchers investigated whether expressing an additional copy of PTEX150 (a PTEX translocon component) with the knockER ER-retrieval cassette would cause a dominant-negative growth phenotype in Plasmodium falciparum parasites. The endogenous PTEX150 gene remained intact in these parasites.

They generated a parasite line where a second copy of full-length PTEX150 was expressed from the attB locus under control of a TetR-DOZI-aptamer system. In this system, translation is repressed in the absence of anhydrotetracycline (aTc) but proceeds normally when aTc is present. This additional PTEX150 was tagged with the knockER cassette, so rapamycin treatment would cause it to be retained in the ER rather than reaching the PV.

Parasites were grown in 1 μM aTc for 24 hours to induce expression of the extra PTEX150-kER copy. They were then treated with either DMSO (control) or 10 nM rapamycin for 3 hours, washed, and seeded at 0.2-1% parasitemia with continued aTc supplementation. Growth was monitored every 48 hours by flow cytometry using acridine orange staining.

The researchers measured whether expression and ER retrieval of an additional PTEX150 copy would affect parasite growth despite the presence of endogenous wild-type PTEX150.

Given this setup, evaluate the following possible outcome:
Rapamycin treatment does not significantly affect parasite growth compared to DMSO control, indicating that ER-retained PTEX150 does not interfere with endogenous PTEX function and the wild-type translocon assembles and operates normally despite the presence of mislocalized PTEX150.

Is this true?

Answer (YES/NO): YES